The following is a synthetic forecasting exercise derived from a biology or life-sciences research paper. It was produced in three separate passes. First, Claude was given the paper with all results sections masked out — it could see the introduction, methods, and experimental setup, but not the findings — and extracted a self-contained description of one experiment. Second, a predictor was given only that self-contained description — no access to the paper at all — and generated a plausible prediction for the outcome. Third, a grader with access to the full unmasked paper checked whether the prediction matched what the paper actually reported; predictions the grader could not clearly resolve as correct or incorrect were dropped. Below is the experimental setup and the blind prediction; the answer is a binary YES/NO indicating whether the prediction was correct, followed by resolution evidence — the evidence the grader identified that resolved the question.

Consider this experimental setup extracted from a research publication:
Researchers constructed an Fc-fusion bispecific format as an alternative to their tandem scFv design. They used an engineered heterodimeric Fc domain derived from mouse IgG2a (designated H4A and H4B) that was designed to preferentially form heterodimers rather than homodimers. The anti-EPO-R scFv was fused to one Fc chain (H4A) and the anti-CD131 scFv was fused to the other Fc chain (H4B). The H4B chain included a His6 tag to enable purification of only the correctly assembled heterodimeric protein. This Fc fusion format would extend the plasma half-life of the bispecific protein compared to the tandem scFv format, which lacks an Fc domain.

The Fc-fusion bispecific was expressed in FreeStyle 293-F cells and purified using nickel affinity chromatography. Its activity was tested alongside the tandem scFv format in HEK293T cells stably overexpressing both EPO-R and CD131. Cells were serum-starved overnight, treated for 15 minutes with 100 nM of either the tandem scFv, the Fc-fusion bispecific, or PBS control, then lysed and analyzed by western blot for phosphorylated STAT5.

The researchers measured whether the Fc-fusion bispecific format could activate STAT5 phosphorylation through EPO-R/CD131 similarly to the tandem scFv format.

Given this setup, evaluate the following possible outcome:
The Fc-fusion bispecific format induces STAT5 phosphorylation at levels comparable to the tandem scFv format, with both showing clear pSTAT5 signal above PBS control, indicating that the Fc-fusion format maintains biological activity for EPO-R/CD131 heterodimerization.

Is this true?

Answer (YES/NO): YES